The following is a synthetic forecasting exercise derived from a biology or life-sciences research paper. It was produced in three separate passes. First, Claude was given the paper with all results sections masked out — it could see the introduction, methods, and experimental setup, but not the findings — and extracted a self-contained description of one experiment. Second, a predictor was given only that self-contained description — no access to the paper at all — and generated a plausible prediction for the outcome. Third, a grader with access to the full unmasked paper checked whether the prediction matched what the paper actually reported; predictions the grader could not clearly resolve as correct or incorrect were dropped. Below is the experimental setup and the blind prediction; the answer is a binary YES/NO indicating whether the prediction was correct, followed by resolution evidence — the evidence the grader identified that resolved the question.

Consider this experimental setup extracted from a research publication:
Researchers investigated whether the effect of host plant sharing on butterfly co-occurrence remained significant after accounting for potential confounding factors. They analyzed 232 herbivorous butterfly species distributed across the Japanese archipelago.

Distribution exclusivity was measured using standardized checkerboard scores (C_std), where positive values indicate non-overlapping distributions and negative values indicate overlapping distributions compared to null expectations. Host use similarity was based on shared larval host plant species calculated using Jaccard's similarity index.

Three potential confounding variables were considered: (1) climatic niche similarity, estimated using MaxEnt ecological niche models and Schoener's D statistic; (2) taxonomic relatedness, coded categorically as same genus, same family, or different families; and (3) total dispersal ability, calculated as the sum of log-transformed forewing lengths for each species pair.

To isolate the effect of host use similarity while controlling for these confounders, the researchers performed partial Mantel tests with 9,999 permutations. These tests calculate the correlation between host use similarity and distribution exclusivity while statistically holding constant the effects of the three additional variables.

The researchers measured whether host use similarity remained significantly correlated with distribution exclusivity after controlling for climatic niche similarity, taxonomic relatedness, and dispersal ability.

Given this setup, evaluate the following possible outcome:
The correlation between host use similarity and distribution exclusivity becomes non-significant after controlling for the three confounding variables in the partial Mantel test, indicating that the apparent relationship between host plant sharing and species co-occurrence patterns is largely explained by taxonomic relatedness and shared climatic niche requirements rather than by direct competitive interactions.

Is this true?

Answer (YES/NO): NO